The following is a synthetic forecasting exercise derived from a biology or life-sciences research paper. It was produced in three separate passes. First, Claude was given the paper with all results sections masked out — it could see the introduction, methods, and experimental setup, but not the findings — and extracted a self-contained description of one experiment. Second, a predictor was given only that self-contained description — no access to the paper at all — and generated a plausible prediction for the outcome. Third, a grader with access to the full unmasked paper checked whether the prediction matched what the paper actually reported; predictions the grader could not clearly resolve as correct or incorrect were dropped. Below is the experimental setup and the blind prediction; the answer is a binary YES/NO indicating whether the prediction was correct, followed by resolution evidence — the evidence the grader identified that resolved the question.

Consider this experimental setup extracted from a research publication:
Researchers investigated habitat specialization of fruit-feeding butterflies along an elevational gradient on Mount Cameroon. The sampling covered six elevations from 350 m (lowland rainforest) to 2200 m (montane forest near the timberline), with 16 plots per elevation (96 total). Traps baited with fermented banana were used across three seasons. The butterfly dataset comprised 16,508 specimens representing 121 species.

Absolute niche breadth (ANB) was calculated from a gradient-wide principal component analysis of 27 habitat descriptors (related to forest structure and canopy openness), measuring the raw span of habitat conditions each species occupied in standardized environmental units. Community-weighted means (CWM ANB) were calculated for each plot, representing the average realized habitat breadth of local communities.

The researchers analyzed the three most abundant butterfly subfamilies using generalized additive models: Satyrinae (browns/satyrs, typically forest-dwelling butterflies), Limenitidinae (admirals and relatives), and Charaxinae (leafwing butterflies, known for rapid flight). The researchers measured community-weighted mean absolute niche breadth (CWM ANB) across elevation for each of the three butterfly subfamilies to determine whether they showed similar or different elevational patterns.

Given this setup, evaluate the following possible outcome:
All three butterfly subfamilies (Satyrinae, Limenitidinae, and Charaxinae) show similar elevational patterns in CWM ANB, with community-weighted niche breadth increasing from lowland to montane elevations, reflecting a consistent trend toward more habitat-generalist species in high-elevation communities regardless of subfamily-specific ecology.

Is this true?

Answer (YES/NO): NO